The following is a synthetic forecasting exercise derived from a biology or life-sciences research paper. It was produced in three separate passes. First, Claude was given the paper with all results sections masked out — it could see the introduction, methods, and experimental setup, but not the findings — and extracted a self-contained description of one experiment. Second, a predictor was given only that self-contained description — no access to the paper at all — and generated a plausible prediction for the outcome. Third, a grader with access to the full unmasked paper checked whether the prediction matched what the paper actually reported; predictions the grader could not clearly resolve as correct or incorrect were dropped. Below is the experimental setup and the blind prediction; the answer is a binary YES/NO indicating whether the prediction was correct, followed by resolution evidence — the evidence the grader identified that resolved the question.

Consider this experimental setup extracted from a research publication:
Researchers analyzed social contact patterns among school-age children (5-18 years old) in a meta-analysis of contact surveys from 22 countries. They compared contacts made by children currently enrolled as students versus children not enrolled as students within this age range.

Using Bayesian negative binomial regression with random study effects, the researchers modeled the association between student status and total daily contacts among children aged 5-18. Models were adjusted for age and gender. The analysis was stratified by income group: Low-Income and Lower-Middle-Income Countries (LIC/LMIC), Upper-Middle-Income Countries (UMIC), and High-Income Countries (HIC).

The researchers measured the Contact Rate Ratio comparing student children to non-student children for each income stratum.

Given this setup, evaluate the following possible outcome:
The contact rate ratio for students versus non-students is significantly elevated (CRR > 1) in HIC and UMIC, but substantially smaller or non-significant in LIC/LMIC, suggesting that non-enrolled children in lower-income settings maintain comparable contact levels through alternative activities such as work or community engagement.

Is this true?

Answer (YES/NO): NO